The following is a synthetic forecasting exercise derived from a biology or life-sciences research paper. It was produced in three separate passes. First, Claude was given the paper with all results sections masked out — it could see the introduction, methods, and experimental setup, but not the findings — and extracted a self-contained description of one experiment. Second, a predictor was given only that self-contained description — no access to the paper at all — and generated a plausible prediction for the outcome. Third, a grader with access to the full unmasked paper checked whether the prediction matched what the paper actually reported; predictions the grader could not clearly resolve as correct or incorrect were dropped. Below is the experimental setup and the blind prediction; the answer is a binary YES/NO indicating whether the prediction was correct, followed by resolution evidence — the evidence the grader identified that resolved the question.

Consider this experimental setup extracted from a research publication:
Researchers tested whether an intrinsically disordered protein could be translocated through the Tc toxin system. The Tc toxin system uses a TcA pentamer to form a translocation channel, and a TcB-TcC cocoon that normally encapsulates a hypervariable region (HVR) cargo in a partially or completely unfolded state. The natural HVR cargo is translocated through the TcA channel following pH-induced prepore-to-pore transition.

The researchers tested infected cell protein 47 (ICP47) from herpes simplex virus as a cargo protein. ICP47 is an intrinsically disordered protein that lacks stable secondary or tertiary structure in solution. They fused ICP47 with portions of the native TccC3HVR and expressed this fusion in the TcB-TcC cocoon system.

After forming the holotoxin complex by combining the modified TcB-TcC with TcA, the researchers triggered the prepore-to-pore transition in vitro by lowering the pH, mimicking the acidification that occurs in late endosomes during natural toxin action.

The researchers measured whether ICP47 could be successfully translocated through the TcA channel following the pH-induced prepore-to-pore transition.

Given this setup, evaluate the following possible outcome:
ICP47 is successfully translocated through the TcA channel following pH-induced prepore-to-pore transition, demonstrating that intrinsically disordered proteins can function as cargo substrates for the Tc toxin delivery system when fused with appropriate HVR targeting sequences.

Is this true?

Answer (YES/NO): YES